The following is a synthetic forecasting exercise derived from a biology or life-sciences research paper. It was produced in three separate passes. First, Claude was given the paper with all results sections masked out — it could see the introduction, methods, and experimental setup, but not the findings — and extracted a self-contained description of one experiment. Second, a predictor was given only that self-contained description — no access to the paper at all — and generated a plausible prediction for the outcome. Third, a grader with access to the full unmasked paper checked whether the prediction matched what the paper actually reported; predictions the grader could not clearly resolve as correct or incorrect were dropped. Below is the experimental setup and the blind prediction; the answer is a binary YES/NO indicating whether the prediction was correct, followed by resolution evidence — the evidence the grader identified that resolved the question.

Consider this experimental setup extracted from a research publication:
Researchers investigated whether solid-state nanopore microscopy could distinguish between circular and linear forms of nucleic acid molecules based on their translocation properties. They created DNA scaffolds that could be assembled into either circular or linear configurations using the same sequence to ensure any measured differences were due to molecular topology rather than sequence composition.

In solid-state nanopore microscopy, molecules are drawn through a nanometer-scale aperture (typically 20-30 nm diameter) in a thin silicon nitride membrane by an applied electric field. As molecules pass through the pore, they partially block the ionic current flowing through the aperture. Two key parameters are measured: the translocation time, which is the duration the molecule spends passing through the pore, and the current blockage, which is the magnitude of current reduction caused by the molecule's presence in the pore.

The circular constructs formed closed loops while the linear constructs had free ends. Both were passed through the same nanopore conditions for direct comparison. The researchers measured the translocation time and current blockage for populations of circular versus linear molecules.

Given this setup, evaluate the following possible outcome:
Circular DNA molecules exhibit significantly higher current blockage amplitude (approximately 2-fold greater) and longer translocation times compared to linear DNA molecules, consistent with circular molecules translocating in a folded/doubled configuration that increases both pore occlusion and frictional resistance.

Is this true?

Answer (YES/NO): NO